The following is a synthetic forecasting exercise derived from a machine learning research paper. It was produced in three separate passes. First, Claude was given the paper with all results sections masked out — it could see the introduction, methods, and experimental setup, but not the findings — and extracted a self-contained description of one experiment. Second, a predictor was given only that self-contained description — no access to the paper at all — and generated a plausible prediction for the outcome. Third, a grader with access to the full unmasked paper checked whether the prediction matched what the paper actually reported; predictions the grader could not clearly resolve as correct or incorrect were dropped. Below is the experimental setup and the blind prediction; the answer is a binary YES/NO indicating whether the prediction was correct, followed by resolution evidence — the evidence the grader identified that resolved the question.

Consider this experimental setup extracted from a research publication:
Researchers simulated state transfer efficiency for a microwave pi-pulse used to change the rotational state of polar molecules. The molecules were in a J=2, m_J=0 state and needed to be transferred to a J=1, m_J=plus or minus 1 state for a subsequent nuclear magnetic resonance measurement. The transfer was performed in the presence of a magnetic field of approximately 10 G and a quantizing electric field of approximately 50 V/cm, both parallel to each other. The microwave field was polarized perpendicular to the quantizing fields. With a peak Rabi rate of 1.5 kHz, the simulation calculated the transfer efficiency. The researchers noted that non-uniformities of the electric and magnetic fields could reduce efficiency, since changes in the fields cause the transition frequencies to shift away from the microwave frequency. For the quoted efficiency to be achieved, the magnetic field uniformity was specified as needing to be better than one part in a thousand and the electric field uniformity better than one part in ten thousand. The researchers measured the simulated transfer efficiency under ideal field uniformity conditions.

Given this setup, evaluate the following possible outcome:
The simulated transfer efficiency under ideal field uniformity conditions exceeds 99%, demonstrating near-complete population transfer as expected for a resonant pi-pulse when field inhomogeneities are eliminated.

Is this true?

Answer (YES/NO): NO